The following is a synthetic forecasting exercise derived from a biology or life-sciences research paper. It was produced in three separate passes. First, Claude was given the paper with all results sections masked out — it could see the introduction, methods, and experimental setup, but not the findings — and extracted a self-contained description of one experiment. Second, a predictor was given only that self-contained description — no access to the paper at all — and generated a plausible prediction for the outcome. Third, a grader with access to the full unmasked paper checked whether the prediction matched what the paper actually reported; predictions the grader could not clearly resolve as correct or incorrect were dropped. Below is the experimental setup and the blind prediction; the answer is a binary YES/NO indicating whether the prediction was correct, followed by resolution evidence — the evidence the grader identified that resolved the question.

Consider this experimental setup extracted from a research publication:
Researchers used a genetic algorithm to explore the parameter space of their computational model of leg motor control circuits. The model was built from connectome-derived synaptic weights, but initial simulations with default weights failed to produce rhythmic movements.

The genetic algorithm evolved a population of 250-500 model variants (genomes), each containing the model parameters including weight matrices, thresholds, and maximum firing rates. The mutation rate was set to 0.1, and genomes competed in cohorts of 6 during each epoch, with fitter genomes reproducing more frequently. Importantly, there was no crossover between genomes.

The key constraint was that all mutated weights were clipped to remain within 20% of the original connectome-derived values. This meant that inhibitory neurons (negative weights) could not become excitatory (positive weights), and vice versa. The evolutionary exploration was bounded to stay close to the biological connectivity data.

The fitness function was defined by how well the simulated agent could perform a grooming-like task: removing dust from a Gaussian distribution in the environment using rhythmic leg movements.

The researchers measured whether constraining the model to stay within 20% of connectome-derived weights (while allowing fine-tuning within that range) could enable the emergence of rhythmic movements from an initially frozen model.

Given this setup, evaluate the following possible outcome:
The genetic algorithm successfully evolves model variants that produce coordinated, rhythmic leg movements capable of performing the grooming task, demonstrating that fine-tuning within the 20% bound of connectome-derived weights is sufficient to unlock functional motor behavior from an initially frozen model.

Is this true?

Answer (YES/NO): YES